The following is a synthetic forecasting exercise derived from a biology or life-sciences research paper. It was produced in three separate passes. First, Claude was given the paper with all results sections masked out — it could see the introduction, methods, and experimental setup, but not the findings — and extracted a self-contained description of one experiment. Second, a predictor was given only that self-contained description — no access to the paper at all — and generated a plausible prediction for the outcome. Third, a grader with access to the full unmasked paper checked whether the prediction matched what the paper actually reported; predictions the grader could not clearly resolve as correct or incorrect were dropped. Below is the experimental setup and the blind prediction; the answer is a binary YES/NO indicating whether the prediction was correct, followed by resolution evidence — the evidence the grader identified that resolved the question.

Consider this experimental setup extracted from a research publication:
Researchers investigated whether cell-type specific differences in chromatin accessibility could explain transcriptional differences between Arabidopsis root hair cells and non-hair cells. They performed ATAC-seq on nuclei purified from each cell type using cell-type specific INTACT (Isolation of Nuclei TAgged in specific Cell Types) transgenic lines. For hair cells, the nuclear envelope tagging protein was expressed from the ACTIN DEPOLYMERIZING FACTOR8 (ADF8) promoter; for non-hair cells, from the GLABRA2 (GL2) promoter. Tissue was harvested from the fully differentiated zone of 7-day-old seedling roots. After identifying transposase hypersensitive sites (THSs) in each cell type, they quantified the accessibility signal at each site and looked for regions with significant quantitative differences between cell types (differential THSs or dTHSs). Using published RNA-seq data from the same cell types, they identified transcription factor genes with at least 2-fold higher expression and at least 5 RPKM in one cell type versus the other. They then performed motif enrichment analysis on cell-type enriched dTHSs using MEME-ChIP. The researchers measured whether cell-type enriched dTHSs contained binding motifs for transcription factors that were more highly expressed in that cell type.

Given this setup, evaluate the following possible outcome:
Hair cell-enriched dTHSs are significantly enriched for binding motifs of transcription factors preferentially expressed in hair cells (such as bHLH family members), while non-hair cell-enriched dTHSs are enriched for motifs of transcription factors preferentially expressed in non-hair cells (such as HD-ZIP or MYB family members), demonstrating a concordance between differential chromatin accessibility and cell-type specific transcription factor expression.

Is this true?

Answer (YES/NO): NO